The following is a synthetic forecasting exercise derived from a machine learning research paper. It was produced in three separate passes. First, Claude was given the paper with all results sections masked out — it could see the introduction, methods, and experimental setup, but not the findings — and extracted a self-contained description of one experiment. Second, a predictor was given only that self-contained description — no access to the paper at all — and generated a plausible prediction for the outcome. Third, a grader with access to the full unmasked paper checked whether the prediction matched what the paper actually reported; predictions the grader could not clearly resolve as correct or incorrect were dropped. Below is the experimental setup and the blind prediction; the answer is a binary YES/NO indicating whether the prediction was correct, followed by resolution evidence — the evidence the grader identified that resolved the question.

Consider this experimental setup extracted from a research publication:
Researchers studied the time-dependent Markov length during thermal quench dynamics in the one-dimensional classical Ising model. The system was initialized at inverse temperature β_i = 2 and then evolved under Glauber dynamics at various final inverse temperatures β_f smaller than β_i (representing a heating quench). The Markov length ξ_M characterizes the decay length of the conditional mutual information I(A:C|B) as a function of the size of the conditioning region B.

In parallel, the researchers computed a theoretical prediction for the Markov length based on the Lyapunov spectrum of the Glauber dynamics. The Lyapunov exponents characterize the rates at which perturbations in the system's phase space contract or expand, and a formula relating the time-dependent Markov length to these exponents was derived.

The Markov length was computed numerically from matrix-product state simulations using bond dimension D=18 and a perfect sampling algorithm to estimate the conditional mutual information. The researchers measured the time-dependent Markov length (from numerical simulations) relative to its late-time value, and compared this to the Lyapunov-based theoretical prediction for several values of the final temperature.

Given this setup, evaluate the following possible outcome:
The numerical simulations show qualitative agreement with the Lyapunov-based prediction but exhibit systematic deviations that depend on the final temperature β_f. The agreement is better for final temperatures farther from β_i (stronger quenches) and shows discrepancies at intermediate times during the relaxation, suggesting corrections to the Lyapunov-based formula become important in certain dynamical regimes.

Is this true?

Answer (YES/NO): NO